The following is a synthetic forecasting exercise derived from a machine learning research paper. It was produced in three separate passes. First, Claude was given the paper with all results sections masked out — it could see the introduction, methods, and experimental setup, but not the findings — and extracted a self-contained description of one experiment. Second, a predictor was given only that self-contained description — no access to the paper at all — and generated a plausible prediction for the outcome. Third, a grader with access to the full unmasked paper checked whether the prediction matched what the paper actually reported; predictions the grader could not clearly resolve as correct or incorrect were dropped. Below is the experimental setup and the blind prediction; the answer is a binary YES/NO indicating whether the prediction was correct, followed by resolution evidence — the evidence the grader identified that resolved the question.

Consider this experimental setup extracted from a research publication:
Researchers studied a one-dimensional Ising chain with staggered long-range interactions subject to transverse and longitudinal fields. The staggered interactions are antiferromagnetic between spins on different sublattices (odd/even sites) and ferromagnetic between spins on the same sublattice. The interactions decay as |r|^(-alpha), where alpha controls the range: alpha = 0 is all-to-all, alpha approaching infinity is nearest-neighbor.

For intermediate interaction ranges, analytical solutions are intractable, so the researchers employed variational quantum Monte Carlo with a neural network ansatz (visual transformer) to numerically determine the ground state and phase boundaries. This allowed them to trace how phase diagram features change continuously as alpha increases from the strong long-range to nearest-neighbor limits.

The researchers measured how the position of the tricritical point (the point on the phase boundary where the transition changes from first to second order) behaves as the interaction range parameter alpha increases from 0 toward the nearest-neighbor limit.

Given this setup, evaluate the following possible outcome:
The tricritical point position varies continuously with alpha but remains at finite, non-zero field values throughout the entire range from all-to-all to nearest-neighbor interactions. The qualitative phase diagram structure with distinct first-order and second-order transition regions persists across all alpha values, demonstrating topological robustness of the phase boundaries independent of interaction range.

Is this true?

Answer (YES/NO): NO